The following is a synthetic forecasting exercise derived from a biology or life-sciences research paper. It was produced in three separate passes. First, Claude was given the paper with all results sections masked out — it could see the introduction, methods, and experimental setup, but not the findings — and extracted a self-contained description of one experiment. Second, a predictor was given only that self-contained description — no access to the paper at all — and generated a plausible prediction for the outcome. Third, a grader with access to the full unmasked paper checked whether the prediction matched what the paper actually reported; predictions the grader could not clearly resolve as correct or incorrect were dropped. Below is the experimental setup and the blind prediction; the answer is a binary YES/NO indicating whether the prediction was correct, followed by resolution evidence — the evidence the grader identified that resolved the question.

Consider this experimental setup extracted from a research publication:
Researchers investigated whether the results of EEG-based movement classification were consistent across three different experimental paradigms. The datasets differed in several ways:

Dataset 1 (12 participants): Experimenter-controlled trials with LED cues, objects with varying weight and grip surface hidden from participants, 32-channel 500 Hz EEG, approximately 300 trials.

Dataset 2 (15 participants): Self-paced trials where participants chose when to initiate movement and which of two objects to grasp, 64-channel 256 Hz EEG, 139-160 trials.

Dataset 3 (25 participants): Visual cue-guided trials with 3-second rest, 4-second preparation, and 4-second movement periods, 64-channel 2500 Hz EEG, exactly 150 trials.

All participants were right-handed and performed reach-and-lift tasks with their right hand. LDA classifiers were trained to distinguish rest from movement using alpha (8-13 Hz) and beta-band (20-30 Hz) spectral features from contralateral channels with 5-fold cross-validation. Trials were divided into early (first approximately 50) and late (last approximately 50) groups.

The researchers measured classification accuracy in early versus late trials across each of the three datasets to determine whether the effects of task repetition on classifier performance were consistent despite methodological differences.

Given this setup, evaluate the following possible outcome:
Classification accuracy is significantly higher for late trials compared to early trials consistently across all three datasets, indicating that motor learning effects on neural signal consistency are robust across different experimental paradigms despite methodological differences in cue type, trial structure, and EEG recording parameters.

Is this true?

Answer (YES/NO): NO